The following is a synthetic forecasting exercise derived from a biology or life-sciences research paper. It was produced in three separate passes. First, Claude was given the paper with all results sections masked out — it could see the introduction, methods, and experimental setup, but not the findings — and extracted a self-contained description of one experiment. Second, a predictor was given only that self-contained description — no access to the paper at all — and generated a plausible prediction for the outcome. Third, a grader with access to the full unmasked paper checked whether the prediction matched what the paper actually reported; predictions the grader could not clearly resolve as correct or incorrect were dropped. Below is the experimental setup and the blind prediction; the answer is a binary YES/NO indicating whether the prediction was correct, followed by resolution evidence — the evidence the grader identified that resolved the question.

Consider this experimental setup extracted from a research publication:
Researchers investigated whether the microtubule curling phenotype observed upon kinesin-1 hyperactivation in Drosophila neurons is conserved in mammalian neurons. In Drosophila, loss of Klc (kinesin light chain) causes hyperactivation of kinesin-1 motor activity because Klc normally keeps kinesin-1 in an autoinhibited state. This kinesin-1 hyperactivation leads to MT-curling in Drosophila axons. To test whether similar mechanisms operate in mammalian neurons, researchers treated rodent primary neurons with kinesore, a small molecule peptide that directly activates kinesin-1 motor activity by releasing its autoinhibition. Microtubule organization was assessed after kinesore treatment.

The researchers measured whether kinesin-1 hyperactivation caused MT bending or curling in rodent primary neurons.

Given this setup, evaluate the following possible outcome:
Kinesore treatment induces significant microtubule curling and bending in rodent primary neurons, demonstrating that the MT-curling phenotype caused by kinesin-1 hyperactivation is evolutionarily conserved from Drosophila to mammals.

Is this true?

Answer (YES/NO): YES